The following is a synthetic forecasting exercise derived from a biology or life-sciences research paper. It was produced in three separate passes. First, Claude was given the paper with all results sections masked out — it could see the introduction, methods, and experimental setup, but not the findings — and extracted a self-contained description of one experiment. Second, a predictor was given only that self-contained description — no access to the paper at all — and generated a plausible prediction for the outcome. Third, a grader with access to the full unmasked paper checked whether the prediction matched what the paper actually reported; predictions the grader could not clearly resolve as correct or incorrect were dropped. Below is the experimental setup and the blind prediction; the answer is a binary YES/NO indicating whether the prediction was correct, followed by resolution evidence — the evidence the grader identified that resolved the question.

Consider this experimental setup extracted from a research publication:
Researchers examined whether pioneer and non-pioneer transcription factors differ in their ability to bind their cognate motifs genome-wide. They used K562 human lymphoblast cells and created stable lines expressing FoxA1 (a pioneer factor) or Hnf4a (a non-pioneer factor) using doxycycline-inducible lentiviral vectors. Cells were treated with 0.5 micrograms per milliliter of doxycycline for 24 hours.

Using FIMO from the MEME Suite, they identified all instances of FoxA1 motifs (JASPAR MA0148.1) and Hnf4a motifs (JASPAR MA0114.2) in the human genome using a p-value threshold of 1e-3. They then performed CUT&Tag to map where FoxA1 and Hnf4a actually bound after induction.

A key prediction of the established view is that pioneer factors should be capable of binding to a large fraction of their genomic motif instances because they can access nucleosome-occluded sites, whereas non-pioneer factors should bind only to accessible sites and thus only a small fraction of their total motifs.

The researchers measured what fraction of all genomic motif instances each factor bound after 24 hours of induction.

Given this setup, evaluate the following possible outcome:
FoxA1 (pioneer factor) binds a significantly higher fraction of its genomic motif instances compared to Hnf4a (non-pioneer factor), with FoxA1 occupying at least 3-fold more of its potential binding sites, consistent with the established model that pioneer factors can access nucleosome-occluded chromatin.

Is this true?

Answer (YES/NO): NO